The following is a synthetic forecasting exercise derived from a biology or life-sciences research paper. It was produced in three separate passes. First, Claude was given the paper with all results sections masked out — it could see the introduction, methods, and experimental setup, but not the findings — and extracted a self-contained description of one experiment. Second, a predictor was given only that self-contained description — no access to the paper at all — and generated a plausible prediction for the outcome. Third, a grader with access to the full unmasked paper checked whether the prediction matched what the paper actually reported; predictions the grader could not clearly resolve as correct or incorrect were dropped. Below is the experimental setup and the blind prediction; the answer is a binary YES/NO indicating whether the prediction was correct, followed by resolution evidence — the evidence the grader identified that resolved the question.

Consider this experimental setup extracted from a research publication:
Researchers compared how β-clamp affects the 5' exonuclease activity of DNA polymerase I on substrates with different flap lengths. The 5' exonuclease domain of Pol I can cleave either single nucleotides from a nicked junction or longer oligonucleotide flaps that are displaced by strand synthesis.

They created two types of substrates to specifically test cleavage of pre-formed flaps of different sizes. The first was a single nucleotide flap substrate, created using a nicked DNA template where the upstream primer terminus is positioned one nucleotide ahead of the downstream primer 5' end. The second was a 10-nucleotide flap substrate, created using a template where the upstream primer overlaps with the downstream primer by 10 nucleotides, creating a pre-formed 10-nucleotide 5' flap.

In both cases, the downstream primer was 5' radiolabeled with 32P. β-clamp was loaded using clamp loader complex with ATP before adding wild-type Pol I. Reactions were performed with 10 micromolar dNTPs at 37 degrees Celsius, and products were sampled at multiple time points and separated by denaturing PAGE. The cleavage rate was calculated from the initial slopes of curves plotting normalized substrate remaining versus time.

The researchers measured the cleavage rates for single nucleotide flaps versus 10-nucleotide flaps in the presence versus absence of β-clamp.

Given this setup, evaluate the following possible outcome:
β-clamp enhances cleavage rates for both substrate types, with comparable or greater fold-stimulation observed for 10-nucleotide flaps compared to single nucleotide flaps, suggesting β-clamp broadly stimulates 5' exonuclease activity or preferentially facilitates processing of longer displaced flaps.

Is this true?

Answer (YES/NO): NO